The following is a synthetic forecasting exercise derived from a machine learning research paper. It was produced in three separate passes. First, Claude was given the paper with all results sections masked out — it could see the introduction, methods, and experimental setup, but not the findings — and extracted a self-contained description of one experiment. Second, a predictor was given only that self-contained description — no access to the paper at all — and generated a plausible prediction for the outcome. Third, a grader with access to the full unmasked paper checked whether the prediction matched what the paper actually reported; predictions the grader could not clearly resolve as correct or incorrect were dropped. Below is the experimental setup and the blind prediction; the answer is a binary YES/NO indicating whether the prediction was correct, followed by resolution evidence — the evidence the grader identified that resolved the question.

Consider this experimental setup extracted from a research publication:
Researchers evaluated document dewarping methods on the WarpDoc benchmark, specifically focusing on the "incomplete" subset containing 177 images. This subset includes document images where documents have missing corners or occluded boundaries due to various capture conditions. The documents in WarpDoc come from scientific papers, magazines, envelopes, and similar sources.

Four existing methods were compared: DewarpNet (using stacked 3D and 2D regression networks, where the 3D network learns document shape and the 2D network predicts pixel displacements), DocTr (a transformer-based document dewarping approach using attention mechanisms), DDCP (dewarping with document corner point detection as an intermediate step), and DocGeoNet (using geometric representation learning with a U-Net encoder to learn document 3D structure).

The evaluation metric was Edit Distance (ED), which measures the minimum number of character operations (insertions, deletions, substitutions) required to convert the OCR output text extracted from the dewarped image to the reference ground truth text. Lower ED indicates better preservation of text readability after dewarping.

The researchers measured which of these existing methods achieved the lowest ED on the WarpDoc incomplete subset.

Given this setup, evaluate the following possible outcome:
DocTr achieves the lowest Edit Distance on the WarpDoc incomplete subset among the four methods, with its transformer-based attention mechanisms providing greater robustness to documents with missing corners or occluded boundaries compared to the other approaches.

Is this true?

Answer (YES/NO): YES